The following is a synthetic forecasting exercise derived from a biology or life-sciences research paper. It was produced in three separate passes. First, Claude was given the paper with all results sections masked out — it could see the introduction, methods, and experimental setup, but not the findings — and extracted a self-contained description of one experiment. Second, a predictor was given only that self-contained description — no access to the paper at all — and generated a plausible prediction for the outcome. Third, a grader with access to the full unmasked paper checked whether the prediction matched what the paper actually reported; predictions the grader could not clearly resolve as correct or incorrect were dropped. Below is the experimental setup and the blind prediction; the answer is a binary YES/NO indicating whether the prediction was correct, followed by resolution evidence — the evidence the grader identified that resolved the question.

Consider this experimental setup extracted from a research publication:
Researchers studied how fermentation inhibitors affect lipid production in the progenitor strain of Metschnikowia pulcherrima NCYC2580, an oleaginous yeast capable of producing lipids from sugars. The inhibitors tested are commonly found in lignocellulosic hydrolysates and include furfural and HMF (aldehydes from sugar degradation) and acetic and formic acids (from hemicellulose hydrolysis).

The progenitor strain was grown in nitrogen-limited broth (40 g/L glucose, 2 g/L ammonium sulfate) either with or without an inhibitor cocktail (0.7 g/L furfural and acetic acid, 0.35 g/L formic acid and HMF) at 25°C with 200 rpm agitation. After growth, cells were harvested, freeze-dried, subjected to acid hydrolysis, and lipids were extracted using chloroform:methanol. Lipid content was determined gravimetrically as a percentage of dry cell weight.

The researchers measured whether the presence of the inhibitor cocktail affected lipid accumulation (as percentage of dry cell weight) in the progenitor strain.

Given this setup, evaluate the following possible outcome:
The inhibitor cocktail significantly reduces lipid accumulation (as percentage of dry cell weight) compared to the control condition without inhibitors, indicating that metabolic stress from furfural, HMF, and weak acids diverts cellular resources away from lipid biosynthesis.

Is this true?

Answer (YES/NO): NO